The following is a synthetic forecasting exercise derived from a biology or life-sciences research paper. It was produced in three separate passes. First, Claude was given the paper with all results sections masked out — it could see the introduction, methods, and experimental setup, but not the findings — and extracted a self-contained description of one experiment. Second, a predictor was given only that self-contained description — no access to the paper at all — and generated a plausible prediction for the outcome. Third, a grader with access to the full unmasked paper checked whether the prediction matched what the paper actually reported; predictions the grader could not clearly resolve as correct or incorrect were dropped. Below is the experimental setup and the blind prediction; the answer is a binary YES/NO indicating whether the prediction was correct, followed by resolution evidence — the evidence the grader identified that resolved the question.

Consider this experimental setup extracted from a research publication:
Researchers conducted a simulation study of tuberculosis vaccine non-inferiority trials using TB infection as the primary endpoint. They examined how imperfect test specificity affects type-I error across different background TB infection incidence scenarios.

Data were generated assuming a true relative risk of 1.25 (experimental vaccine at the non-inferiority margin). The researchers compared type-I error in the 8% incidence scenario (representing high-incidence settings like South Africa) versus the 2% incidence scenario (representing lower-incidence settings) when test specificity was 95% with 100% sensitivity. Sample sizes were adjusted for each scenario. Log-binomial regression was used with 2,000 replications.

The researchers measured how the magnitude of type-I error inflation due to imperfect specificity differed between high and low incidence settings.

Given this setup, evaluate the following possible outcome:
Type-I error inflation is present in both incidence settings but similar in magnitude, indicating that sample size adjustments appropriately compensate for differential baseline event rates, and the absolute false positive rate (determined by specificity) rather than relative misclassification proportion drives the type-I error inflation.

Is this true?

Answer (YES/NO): NO